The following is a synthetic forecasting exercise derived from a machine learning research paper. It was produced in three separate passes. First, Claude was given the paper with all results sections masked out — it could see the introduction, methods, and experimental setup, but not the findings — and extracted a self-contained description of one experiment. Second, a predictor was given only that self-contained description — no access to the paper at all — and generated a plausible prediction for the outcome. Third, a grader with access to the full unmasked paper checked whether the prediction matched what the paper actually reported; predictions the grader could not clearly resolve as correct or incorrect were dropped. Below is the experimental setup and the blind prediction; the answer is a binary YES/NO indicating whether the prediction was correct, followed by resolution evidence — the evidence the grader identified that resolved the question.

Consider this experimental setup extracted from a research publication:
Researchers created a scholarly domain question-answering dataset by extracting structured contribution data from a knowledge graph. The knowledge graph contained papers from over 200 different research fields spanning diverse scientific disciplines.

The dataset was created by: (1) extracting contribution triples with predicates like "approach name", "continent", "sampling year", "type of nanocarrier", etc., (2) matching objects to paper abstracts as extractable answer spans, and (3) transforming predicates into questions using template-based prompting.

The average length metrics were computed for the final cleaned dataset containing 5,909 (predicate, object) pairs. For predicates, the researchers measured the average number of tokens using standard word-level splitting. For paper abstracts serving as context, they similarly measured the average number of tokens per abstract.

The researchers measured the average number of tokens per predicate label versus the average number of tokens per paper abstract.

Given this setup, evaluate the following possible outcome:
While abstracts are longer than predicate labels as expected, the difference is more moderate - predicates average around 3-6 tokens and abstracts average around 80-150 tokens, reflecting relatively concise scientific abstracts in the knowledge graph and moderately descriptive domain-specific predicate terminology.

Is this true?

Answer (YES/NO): NO